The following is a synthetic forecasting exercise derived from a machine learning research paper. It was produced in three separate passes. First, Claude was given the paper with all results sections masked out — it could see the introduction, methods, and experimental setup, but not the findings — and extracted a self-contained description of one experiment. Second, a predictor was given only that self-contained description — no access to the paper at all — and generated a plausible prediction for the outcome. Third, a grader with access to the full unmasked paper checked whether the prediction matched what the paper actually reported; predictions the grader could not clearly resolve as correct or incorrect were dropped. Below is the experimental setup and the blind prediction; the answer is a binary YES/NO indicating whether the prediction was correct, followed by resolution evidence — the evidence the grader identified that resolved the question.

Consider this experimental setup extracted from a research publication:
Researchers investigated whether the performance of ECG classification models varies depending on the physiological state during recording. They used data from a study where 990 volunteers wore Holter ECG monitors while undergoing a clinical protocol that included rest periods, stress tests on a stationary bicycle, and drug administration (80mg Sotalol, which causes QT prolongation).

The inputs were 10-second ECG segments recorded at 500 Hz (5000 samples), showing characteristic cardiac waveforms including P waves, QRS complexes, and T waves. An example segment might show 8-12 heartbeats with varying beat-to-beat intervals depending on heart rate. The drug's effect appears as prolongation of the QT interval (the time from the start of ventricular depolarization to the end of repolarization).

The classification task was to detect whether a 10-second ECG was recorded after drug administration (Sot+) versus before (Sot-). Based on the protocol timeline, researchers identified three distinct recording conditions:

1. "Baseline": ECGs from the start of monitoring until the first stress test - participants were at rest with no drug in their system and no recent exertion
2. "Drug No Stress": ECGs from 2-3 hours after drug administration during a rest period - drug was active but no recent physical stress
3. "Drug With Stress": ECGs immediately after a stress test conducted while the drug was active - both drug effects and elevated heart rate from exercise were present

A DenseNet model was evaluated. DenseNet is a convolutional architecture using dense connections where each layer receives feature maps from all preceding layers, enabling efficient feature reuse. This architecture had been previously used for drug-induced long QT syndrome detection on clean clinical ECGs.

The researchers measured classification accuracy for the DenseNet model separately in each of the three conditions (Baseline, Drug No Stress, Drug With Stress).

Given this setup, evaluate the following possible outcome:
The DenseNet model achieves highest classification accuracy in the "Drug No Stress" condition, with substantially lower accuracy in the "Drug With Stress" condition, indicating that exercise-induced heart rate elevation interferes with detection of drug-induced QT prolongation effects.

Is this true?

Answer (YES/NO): NO